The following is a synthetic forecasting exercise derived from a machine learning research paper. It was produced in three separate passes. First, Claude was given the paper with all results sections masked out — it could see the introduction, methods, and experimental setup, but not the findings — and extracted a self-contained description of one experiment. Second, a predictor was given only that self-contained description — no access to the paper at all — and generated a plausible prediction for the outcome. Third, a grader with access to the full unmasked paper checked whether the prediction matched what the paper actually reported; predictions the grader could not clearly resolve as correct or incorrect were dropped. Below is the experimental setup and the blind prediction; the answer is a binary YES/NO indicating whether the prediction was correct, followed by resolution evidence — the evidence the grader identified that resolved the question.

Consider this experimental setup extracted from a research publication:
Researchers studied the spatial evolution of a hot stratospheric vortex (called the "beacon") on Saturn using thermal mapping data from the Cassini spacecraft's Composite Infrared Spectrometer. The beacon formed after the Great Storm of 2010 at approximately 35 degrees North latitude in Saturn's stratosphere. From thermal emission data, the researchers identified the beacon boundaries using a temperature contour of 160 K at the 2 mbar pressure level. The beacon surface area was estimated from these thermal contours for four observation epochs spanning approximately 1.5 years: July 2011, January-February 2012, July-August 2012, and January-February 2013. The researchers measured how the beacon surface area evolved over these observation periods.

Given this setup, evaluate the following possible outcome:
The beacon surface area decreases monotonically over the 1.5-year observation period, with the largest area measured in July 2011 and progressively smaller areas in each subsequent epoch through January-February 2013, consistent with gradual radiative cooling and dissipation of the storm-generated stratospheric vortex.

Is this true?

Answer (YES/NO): YES